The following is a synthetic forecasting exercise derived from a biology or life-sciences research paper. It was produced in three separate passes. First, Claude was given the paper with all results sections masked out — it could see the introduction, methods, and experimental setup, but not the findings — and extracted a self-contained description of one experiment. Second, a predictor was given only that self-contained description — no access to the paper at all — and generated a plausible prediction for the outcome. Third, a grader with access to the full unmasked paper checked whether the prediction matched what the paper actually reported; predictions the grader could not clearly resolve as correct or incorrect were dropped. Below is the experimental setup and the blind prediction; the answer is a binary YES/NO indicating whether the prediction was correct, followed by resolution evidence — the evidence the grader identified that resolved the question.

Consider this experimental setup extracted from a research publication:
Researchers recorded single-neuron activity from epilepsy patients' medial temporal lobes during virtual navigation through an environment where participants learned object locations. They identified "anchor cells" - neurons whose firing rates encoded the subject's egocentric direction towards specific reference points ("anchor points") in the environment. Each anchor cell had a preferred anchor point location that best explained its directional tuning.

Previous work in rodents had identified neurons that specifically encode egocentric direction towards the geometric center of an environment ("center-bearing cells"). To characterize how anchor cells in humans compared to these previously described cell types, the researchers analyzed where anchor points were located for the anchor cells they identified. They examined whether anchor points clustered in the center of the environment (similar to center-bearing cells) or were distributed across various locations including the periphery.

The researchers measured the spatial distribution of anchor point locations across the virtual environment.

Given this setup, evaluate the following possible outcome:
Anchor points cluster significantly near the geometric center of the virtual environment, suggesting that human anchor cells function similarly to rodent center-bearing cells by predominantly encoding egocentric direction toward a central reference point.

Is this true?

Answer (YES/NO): NO